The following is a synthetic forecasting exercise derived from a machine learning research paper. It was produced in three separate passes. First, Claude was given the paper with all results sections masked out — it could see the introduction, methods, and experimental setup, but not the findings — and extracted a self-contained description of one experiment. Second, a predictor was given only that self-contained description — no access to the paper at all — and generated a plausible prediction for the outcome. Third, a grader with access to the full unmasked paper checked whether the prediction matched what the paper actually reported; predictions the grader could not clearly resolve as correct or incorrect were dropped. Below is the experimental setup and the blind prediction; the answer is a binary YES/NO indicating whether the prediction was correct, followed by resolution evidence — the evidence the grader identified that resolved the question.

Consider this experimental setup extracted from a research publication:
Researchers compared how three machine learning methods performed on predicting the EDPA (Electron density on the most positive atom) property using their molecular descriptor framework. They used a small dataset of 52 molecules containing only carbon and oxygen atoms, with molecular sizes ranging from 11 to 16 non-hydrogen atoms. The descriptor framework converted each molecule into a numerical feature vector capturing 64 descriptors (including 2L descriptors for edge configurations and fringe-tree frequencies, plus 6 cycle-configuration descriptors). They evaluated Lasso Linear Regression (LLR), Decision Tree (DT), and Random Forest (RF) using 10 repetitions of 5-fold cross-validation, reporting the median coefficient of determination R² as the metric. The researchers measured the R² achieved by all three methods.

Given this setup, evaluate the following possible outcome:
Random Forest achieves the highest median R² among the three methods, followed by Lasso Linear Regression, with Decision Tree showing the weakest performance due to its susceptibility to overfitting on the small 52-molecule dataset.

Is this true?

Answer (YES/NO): NO